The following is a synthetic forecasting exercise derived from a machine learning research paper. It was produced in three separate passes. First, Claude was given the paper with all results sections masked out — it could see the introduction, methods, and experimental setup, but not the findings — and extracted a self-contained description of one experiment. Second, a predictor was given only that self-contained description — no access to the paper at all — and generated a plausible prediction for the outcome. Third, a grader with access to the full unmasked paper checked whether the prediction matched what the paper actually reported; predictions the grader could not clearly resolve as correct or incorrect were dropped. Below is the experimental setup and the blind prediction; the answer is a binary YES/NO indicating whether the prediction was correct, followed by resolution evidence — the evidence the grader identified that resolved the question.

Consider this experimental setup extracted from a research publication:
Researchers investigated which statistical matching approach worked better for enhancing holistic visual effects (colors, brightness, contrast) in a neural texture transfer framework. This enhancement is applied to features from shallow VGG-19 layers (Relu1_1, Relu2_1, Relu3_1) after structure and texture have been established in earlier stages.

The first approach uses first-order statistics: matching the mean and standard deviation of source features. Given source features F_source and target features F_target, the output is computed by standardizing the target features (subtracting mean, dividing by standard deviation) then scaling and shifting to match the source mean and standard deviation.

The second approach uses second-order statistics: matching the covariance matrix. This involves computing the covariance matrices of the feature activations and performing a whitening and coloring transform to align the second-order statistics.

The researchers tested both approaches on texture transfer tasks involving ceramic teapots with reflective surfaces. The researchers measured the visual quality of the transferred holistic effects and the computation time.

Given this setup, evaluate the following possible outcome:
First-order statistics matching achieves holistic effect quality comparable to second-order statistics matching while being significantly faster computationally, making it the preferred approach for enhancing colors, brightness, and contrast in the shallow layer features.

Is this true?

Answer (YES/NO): NO